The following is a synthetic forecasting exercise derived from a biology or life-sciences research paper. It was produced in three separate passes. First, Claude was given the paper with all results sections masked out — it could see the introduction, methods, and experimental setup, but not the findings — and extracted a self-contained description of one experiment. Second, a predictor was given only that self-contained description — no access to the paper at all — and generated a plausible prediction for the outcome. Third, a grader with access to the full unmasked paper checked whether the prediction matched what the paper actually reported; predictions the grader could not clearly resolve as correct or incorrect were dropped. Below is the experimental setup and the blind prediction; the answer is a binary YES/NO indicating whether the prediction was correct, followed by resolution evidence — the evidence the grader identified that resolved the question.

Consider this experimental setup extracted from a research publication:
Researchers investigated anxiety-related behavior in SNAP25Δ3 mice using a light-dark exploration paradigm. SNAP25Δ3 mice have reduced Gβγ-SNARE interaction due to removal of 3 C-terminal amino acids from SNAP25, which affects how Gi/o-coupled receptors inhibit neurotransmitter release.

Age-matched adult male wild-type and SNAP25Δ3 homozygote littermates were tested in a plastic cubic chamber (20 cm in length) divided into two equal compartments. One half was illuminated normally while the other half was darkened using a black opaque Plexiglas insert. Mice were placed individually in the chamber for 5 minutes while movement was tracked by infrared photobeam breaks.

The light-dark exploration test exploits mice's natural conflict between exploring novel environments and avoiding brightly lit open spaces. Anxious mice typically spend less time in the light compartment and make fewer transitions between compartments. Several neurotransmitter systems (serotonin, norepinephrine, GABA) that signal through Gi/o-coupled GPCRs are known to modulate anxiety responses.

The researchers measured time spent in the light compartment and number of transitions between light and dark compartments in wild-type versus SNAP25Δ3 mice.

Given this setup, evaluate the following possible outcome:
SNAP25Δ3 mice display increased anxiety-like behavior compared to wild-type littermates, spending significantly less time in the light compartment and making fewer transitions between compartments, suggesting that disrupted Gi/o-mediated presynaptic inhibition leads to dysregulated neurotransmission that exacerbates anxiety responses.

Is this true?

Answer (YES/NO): NO